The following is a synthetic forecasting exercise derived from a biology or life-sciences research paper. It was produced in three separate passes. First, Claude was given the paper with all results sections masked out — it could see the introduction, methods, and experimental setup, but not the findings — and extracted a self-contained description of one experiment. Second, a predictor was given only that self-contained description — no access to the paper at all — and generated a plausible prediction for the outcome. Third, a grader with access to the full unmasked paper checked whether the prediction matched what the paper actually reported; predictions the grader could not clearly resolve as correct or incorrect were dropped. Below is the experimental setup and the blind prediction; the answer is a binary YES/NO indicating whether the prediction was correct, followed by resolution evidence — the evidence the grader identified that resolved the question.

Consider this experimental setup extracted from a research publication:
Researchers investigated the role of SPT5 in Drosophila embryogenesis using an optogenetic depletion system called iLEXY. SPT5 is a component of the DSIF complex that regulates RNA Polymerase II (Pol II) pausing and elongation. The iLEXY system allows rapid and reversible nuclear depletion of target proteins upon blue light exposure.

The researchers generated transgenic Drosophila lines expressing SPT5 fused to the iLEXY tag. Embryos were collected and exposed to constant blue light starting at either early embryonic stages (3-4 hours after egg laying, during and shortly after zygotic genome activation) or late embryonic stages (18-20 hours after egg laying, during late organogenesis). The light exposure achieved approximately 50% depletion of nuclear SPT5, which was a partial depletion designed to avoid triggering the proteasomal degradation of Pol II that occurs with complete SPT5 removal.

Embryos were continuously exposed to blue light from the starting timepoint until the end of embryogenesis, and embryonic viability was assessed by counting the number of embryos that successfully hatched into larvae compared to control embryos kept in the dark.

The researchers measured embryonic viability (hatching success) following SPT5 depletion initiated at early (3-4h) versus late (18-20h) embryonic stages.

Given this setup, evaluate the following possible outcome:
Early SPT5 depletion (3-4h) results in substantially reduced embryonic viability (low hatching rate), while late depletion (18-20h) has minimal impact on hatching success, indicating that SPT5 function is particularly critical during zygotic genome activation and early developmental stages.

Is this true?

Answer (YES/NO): NO